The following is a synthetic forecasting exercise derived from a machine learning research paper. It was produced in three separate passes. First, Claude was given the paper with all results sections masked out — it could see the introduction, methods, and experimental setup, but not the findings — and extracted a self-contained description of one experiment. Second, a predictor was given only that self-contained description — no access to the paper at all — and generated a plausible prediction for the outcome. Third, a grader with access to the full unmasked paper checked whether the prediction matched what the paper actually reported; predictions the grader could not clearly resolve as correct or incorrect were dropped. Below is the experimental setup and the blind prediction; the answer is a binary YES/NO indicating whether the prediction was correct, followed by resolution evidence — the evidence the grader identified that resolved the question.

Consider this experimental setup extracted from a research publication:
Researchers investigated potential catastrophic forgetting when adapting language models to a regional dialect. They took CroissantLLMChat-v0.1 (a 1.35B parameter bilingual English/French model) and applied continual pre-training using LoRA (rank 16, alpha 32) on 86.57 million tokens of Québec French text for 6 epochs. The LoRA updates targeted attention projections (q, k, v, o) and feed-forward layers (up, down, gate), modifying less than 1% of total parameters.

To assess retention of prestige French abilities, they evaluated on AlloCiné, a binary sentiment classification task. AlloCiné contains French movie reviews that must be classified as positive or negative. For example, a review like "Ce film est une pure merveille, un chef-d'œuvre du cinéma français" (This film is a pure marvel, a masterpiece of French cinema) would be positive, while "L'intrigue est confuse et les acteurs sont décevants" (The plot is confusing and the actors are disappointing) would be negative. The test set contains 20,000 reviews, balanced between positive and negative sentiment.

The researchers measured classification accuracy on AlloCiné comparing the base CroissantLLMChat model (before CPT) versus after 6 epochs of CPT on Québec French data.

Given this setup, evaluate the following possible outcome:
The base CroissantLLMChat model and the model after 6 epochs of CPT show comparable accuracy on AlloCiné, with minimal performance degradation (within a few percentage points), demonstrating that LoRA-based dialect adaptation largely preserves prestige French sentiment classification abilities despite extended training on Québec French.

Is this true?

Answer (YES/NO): YES